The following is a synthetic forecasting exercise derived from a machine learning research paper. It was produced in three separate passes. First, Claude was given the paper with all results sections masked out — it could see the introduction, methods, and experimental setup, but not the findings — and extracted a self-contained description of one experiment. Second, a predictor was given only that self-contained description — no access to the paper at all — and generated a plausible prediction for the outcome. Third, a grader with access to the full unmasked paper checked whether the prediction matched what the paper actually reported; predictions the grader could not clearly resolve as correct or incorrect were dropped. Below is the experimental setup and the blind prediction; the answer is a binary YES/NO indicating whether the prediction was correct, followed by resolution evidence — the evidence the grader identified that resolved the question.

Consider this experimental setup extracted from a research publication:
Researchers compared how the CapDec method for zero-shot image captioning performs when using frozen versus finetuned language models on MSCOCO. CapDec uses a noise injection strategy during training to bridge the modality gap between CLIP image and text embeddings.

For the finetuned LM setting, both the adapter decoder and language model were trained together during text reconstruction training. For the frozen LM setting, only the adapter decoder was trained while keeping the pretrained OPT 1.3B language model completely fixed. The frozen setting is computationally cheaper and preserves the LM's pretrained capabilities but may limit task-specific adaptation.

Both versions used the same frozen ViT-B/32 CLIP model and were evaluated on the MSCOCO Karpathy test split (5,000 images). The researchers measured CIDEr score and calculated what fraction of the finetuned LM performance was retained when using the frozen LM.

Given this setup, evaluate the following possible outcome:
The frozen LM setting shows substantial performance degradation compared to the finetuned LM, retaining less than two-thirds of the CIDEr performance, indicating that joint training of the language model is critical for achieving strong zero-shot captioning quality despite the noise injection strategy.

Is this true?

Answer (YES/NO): YES